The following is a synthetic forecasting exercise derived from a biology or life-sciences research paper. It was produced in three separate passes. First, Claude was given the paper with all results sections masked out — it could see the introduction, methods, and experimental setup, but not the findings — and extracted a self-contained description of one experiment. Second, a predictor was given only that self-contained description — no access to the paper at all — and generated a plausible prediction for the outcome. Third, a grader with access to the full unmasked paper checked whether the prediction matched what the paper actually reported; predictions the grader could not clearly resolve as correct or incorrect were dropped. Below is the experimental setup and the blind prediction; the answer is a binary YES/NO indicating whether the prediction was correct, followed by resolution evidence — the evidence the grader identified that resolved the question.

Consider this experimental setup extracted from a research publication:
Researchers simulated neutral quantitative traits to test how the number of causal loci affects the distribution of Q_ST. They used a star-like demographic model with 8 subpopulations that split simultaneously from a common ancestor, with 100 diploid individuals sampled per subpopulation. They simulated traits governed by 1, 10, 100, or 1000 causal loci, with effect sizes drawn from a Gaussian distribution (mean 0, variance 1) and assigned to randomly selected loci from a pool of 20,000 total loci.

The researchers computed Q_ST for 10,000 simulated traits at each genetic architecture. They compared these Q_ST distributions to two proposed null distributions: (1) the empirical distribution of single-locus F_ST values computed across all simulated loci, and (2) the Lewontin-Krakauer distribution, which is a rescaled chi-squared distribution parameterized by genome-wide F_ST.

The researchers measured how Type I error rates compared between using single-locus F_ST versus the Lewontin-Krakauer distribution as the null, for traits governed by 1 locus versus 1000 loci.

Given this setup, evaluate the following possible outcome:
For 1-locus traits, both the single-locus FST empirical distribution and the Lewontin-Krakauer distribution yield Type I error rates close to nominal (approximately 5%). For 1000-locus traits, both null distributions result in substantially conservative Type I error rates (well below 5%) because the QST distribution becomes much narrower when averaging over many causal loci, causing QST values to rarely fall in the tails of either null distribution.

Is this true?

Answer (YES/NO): NO